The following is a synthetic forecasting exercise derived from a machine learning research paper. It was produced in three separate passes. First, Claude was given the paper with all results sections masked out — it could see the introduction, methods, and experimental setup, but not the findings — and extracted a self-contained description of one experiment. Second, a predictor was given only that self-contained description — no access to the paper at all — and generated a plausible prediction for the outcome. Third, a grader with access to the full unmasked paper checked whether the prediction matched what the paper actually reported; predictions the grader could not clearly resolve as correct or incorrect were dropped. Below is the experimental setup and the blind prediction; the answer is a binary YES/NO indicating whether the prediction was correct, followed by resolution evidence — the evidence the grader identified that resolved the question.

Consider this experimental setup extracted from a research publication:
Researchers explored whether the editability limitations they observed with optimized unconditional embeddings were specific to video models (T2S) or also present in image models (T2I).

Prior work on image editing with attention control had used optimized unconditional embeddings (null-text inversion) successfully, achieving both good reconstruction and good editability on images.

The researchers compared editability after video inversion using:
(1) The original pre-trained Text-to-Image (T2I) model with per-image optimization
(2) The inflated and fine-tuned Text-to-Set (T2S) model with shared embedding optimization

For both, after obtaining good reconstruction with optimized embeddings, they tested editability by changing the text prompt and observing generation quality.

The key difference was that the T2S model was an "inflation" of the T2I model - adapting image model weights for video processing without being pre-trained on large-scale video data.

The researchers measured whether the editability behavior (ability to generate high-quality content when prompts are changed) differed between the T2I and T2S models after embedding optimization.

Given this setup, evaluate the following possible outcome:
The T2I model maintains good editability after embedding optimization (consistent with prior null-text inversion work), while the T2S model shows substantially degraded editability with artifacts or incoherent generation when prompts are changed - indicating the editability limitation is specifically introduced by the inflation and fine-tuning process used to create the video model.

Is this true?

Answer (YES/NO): YES